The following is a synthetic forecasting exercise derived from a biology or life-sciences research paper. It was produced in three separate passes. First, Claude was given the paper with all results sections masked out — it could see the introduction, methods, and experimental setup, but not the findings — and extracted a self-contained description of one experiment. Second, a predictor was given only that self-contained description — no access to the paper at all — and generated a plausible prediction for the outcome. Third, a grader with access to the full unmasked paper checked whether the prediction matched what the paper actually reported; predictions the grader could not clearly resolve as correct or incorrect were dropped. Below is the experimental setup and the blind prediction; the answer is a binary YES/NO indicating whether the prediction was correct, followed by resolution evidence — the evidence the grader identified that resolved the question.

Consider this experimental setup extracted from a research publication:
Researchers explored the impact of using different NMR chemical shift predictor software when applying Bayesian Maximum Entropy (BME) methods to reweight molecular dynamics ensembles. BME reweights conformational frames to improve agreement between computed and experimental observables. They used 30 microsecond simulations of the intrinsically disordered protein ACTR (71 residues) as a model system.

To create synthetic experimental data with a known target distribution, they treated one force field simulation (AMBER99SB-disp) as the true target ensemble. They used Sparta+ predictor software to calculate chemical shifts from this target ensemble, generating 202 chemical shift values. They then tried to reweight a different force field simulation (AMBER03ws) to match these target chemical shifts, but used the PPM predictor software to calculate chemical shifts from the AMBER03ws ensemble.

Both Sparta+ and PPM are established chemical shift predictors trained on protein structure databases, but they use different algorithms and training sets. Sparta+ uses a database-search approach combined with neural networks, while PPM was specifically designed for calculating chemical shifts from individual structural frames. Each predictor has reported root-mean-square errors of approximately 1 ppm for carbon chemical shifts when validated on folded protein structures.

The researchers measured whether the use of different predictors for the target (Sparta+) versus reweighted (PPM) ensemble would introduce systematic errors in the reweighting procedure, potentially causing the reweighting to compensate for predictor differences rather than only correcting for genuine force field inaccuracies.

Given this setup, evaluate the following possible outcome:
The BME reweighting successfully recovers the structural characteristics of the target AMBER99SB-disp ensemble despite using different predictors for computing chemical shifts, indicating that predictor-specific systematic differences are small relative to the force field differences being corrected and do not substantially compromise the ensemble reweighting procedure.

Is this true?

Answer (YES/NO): NO